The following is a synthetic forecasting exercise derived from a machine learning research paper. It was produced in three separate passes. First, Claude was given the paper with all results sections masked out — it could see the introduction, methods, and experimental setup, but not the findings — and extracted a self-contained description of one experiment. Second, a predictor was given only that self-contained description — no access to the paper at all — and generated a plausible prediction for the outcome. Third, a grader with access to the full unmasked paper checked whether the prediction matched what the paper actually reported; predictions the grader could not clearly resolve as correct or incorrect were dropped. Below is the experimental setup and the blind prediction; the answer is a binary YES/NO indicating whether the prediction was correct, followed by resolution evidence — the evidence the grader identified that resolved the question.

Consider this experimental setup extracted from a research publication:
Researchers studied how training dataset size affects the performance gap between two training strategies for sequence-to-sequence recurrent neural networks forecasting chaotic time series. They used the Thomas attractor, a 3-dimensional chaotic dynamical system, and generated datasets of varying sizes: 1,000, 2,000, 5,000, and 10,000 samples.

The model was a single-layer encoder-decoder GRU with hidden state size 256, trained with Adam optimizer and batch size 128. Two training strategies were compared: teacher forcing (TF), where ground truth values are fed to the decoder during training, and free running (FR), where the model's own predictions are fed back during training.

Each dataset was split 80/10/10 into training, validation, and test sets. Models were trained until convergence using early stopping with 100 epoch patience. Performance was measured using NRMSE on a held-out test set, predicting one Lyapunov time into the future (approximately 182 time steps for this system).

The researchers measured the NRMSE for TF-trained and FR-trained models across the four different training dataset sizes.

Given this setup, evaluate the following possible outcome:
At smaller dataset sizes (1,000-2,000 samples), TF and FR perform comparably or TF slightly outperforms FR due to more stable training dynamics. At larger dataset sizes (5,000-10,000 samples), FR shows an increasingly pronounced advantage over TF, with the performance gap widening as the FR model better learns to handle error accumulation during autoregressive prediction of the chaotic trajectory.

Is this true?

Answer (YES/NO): NO